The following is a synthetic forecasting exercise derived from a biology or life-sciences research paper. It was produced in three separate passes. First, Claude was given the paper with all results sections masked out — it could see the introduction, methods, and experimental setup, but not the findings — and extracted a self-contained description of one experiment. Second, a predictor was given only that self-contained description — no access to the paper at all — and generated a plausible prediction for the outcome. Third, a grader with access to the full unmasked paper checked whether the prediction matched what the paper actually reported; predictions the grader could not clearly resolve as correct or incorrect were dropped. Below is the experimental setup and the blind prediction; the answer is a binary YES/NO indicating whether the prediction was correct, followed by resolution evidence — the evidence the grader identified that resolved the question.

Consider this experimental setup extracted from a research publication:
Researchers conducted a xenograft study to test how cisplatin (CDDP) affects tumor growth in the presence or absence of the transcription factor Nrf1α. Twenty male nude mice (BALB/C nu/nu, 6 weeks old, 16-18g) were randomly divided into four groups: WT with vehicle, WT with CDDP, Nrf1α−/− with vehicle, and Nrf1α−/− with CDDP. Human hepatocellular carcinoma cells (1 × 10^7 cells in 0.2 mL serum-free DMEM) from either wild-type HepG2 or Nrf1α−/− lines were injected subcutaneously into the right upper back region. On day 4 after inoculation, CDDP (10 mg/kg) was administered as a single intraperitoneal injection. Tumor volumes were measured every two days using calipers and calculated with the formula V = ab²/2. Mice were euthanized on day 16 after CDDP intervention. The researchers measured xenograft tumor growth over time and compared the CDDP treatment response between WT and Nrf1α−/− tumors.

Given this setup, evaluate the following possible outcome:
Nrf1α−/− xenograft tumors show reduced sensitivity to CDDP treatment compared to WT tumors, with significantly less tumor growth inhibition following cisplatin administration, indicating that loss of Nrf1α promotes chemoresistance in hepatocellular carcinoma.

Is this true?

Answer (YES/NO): YES